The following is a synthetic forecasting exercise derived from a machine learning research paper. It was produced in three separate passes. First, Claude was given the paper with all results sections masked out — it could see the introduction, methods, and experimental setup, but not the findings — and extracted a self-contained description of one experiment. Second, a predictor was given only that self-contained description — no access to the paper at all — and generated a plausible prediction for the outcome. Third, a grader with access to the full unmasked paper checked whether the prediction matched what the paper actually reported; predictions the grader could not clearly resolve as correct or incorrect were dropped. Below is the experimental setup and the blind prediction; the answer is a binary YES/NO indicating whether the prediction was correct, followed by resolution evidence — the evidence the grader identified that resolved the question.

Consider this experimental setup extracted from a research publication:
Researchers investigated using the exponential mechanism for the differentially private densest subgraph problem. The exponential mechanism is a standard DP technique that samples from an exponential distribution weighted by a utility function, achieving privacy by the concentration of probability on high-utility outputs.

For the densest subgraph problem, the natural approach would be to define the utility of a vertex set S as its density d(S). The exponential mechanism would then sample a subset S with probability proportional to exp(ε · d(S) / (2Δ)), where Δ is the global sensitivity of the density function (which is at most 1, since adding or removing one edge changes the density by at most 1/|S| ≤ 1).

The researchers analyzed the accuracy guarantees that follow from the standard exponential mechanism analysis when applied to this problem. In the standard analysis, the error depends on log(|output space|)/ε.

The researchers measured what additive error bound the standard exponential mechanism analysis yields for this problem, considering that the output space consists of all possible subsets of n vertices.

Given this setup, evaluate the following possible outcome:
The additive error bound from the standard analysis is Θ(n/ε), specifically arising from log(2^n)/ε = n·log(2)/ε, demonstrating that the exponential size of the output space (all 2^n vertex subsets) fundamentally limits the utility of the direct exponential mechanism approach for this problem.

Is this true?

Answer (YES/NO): NO